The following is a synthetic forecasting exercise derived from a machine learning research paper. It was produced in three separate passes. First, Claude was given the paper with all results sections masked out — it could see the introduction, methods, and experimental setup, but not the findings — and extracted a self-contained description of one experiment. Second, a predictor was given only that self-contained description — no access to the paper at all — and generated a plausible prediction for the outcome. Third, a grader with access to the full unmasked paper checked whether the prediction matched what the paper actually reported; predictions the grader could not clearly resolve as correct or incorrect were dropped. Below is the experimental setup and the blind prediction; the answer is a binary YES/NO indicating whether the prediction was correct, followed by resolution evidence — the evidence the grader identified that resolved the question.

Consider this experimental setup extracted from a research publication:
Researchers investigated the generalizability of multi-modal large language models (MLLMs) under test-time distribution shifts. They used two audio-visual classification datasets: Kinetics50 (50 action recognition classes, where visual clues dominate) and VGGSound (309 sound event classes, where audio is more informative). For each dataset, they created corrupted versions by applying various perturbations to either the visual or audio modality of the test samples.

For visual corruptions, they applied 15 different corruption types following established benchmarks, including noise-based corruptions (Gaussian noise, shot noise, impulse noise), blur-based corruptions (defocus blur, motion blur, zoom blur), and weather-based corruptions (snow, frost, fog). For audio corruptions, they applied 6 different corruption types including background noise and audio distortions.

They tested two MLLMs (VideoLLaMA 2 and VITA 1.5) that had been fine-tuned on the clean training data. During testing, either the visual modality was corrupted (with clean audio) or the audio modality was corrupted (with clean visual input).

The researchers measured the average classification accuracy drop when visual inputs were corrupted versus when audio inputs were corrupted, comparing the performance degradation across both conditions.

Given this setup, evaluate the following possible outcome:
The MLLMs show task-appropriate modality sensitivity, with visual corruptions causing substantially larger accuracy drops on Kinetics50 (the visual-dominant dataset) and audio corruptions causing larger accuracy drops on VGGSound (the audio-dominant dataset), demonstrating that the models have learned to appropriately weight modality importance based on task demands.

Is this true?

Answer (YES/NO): NO